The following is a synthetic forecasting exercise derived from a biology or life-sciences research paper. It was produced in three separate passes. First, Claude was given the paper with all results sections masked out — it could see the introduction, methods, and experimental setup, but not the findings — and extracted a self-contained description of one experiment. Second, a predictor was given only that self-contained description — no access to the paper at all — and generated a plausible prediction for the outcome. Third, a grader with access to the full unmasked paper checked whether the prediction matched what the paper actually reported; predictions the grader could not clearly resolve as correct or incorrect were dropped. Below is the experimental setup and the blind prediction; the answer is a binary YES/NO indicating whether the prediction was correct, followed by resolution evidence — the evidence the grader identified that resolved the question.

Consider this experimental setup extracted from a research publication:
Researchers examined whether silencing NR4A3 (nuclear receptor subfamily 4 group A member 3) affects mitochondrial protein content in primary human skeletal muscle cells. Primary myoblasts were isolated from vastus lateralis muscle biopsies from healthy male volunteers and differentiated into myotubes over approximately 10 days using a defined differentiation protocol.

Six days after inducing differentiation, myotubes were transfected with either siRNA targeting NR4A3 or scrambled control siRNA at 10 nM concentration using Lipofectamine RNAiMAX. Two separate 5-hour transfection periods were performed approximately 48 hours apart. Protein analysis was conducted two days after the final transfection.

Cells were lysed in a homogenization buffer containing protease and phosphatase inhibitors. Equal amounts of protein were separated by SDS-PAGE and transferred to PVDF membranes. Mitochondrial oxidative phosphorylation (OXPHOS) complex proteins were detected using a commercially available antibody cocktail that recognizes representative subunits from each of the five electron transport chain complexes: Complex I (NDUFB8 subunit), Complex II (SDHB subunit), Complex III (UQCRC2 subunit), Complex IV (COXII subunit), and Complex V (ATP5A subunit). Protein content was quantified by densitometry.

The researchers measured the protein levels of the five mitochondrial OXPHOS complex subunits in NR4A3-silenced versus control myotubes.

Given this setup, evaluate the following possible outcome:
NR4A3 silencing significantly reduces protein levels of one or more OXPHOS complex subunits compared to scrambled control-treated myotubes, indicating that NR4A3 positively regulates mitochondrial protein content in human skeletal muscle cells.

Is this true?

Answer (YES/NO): YES